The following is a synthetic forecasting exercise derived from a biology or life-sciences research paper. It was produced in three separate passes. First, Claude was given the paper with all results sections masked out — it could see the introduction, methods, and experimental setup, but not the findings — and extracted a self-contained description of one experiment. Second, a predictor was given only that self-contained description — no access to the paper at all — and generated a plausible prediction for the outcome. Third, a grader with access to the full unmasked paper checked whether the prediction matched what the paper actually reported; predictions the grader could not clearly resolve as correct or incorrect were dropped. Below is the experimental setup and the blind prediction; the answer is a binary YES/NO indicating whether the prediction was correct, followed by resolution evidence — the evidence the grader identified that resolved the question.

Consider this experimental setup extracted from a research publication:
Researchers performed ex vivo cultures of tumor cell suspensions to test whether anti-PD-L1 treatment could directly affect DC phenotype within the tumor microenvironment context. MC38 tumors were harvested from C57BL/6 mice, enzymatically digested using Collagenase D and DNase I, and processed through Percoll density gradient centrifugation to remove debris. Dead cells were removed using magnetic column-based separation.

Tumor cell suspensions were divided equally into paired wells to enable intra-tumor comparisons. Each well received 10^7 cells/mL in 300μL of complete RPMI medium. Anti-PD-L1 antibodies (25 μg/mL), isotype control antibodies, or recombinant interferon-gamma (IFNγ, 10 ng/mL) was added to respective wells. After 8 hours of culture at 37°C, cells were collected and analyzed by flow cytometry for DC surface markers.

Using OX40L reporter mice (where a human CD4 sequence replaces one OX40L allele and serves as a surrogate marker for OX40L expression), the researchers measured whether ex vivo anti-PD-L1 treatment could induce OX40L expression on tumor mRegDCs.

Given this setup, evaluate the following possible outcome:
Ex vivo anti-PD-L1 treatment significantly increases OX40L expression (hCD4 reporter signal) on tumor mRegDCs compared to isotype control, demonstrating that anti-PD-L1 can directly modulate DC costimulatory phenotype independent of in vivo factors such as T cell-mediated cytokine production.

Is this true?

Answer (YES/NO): NO